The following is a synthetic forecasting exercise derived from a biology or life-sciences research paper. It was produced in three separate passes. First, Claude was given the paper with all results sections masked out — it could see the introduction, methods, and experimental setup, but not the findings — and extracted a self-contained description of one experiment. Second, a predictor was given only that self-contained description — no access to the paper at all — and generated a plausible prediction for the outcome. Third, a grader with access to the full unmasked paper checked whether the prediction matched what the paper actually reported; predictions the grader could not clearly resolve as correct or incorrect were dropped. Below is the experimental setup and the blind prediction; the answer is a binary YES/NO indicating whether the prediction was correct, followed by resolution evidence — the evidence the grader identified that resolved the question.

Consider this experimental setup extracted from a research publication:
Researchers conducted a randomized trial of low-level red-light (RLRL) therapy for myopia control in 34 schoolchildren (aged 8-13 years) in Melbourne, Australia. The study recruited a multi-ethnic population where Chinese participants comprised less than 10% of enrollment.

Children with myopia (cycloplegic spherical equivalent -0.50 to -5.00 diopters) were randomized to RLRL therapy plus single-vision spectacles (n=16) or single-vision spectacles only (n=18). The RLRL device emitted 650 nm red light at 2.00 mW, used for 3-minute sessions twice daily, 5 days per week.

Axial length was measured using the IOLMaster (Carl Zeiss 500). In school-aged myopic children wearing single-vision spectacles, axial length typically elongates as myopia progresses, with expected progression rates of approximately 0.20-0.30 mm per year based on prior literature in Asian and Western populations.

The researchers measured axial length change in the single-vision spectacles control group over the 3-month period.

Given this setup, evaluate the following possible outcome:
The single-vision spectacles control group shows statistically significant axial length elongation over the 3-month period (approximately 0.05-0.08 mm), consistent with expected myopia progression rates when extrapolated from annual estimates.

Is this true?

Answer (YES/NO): NO